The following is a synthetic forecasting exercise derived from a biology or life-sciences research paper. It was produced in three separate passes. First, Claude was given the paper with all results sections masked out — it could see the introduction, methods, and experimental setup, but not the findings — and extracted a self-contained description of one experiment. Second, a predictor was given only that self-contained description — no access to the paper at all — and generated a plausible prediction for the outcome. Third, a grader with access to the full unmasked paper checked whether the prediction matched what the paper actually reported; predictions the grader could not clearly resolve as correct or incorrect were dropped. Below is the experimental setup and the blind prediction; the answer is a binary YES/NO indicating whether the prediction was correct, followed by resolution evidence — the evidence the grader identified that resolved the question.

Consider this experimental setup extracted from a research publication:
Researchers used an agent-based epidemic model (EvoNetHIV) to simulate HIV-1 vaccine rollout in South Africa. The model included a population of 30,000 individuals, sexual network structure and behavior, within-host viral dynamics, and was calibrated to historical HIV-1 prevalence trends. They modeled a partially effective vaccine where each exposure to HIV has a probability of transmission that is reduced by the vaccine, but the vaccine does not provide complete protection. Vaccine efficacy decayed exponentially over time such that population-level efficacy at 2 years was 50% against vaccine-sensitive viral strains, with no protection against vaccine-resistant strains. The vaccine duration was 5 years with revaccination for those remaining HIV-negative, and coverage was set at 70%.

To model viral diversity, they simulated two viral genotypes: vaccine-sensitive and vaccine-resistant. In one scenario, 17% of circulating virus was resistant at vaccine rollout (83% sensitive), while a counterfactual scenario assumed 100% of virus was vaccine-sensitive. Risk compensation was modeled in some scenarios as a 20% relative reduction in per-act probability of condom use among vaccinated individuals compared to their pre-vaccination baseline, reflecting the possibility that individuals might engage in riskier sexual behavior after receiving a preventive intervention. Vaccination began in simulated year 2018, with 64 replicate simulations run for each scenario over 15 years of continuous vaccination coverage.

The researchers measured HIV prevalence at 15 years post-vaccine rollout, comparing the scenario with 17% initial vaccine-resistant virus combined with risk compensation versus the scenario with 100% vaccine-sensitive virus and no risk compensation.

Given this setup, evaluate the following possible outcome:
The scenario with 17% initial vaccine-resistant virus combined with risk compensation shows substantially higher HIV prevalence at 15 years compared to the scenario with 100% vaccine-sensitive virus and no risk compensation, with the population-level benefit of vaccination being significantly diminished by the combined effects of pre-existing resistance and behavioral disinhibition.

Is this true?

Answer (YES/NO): YES